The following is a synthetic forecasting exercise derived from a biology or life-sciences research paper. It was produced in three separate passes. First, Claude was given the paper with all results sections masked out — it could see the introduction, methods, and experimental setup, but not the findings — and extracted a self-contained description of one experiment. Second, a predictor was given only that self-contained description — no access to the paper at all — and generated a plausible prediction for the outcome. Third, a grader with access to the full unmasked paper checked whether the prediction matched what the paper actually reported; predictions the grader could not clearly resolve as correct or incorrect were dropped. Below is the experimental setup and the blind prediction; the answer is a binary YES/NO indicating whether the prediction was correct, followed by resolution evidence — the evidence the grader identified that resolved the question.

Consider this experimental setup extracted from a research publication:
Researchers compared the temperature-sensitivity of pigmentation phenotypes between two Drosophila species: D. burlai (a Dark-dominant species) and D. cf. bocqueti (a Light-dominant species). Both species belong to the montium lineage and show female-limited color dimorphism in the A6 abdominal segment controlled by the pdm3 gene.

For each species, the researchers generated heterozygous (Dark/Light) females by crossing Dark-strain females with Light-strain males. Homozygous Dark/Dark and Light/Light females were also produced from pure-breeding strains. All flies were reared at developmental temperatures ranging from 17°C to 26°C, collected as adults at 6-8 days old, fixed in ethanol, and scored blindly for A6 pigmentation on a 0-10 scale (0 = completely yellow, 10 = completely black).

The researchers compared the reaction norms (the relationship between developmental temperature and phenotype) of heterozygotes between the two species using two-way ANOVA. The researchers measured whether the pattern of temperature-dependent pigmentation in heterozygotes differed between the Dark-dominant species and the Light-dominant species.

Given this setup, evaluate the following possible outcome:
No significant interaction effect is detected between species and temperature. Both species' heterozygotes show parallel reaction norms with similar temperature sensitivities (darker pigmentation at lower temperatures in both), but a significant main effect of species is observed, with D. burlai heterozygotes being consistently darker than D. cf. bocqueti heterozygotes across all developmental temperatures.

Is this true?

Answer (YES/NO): NO